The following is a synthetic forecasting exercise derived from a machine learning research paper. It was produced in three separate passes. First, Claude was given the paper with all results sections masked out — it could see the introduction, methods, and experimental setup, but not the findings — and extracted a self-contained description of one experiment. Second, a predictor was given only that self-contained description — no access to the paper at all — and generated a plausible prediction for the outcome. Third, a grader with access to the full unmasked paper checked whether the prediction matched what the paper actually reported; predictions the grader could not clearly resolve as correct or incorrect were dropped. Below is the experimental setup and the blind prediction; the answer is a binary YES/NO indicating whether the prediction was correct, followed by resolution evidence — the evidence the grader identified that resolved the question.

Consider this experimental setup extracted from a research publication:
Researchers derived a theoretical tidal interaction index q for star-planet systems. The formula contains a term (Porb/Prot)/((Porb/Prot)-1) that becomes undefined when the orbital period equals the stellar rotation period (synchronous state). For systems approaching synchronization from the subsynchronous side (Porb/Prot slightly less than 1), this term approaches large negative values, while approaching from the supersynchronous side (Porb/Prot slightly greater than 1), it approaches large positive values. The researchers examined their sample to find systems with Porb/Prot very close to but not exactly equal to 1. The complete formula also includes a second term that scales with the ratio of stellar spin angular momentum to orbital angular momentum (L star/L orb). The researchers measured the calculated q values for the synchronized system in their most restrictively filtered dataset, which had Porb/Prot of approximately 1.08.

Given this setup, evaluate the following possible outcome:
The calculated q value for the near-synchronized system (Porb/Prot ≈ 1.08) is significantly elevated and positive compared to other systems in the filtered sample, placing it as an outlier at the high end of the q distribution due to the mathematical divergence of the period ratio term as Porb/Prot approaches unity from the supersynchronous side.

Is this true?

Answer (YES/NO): NO